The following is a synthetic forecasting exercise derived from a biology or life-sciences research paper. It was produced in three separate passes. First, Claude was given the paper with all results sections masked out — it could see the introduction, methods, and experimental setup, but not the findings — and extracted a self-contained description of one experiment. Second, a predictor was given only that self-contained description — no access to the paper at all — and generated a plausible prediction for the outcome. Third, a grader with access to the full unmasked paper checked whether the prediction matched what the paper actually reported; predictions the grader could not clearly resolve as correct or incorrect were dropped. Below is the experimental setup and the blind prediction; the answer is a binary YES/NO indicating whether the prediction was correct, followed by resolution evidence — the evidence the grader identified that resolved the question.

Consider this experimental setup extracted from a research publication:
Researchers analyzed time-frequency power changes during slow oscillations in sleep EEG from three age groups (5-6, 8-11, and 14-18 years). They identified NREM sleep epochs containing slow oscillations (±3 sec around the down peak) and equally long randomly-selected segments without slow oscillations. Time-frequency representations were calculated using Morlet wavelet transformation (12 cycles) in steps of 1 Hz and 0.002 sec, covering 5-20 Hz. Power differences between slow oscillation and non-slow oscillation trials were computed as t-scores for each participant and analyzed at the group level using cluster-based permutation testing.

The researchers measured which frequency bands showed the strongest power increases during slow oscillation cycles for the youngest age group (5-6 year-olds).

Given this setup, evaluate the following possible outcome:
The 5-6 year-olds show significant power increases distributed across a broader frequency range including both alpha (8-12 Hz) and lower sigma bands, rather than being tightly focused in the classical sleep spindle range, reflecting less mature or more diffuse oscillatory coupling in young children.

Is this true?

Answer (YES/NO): NO